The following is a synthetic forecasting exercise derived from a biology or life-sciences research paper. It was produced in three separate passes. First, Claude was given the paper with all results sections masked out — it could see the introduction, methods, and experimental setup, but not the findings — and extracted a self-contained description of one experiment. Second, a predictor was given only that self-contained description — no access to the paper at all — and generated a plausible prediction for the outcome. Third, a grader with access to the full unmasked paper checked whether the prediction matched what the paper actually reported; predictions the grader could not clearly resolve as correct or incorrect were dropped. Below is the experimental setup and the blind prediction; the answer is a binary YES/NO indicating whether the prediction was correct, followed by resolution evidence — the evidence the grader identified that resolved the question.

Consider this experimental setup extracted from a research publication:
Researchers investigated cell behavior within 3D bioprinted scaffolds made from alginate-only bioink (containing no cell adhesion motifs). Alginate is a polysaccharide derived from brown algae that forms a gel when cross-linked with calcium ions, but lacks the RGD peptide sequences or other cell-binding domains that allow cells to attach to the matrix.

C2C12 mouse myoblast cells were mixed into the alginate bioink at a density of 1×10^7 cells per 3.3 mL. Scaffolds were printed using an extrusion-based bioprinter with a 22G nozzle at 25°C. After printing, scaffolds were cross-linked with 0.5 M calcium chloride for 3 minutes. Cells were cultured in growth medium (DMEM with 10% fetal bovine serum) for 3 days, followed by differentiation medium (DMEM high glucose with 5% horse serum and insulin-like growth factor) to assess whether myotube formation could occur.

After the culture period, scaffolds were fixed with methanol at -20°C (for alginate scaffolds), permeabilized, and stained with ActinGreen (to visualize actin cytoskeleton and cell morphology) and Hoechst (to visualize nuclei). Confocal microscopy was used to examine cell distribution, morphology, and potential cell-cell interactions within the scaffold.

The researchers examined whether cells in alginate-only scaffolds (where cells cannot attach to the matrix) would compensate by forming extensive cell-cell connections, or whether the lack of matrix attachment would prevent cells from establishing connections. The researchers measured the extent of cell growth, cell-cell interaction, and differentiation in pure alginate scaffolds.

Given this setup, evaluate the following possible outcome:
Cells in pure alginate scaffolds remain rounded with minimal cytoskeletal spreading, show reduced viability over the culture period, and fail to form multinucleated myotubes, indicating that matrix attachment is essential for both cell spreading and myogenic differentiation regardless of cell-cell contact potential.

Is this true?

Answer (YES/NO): NO